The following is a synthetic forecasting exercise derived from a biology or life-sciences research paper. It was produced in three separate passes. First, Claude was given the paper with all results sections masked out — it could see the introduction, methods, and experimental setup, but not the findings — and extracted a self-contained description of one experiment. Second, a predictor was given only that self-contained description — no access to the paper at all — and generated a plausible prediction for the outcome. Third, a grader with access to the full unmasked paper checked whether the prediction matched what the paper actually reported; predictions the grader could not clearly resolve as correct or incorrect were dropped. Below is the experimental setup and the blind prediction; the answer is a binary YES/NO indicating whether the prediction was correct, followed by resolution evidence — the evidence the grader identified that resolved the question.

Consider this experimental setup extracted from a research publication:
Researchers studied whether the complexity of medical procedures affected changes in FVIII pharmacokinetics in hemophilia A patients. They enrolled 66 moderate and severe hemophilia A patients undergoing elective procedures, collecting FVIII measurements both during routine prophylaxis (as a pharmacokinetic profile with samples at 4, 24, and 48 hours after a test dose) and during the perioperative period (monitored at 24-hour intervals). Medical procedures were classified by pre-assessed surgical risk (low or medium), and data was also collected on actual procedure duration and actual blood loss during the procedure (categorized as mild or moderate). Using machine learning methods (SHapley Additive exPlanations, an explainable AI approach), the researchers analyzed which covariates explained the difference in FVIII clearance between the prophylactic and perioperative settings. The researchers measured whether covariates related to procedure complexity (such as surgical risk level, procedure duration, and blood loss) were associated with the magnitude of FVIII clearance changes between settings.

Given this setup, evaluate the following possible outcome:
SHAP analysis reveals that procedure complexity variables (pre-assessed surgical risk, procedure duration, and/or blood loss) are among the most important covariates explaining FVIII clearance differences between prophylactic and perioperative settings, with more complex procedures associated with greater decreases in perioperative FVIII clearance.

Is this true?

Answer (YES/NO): YES